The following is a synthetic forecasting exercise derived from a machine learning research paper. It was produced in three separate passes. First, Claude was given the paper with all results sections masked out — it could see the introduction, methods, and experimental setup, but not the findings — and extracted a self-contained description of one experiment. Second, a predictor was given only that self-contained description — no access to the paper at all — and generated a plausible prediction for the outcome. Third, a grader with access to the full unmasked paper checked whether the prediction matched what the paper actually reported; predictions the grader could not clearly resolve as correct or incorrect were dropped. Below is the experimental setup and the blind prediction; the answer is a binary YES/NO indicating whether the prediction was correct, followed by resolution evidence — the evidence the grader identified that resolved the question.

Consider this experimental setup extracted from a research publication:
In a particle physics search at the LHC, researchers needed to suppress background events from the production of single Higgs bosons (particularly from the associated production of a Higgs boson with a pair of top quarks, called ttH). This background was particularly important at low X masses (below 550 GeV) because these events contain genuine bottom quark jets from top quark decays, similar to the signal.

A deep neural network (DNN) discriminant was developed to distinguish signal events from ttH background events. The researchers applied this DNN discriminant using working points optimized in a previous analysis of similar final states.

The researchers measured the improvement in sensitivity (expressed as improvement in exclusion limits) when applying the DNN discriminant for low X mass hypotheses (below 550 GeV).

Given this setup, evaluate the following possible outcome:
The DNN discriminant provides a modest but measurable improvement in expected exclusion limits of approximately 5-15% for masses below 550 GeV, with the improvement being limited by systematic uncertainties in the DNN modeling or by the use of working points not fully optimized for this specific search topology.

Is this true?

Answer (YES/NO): YES